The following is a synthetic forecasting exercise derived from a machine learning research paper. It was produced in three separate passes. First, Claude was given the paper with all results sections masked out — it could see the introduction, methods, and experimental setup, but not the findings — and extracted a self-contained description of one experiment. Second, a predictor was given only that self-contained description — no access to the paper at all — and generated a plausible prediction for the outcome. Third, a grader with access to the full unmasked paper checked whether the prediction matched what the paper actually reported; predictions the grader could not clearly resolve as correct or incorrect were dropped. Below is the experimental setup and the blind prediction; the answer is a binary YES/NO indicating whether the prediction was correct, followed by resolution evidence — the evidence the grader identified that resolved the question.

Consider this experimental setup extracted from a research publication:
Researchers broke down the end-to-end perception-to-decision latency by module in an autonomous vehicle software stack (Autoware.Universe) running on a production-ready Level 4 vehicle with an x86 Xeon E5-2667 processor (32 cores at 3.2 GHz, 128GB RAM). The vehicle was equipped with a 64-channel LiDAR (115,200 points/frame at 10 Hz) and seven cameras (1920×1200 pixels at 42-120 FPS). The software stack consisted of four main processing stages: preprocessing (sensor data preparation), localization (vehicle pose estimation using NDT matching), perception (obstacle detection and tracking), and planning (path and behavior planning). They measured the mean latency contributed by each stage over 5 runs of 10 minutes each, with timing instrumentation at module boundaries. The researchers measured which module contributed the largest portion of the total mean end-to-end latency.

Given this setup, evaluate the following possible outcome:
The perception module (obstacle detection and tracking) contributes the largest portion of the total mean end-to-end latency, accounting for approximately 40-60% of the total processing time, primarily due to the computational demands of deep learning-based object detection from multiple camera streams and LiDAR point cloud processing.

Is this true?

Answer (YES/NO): YES